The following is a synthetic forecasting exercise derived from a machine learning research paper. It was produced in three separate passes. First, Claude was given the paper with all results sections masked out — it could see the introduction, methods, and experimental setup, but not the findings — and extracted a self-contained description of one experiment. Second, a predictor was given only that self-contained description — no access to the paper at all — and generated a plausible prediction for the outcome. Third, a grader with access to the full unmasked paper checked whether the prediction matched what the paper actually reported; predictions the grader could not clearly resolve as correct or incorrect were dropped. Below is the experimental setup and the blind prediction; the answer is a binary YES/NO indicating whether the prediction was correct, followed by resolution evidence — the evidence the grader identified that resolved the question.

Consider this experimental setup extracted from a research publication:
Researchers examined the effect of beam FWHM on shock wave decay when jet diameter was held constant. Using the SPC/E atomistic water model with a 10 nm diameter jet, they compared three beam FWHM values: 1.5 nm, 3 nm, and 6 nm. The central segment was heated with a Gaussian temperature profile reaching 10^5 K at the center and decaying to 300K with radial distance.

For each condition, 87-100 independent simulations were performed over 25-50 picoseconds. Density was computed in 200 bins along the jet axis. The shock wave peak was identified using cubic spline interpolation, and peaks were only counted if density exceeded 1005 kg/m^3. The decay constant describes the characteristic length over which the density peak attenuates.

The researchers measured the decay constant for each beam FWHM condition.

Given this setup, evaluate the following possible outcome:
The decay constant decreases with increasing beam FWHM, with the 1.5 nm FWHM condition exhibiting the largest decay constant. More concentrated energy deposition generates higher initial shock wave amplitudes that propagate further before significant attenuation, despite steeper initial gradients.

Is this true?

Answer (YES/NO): YES